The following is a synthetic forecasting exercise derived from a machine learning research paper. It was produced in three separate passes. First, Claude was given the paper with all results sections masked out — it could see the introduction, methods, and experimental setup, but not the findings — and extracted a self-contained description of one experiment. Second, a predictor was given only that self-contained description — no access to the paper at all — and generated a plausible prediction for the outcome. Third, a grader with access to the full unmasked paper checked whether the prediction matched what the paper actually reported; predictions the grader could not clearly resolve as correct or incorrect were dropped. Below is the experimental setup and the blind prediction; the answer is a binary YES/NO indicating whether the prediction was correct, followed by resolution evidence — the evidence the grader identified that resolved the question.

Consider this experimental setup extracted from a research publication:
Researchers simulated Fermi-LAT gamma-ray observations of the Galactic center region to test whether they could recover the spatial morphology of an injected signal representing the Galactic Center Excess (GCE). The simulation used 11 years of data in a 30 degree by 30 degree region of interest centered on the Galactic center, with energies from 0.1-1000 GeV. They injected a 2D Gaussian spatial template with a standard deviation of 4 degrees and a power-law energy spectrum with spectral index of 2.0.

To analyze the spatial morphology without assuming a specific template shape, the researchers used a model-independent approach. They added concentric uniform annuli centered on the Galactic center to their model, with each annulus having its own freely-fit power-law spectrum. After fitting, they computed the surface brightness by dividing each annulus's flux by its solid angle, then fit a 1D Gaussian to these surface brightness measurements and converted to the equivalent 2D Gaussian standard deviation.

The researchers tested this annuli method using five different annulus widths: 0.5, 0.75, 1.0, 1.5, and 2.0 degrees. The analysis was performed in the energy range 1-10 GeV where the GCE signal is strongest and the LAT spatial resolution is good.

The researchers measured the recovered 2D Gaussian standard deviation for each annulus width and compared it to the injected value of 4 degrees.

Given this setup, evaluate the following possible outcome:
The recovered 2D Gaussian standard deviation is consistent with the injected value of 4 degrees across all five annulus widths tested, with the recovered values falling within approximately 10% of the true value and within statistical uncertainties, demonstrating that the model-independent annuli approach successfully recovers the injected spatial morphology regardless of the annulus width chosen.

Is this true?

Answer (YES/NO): YES